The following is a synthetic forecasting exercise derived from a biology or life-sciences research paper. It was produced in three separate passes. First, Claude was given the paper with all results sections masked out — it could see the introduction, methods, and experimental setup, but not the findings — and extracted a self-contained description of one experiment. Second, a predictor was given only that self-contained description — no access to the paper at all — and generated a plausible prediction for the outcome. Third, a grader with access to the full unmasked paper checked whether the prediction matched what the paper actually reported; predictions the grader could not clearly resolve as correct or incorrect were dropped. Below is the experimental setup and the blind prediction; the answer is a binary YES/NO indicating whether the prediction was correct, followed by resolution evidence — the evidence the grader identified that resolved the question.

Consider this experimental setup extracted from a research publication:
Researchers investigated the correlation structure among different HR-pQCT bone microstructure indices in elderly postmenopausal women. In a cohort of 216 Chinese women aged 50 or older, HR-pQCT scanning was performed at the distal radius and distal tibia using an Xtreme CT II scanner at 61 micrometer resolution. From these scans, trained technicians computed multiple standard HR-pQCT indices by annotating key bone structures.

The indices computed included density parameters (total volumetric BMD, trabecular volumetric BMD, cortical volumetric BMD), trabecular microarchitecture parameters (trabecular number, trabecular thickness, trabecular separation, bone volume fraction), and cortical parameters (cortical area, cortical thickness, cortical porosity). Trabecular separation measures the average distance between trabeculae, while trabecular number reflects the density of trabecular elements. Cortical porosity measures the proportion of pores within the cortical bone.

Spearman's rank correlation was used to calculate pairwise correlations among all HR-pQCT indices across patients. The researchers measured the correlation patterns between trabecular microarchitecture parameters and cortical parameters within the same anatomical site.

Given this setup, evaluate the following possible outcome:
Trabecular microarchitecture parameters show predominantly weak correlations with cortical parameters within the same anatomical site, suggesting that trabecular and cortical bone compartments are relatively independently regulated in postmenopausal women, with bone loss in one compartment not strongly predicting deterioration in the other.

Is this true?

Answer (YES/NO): NO